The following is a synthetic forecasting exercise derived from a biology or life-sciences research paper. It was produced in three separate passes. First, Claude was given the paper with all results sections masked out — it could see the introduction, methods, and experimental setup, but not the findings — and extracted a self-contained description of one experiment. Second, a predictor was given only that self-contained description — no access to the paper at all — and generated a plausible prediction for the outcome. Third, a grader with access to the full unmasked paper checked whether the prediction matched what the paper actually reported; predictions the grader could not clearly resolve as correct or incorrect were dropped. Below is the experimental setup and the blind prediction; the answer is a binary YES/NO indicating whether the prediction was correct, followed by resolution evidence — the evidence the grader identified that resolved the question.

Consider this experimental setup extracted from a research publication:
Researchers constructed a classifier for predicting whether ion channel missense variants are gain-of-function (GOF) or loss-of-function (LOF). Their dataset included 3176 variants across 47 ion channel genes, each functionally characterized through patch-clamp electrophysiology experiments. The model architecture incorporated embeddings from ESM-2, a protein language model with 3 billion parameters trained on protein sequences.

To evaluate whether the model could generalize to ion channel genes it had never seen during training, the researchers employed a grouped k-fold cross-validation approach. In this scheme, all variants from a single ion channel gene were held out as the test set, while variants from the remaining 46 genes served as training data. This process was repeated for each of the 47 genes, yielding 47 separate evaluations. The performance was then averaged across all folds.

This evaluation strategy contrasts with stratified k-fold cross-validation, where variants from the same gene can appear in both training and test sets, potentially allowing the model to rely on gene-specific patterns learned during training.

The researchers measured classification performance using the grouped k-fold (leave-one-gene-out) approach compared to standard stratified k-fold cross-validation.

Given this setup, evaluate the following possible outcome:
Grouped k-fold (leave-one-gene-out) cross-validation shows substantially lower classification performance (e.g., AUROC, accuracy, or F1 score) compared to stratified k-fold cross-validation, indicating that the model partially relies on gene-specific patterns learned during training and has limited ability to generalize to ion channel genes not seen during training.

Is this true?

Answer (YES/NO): YES